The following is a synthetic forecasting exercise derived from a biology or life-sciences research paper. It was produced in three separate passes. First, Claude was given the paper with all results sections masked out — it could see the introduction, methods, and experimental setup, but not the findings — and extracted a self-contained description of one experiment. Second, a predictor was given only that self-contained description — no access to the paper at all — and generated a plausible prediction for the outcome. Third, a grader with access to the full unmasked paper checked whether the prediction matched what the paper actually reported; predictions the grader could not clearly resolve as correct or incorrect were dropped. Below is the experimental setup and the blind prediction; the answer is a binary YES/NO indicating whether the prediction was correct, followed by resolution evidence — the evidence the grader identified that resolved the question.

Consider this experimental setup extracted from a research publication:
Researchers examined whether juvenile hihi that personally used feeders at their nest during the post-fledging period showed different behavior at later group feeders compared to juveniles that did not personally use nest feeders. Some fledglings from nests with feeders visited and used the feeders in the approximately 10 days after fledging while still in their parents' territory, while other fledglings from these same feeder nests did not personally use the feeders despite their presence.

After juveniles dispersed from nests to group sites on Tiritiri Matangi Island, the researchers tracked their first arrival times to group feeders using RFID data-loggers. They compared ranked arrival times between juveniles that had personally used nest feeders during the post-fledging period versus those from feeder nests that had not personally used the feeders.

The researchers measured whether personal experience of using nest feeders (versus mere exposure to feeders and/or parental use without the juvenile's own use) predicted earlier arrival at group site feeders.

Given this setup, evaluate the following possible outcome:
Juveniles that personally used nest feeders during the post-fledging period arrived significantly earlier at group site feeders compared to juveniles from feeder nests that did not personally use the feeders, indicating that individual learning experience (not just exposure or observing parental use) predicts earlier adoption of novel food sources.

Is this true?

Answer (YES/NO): NO